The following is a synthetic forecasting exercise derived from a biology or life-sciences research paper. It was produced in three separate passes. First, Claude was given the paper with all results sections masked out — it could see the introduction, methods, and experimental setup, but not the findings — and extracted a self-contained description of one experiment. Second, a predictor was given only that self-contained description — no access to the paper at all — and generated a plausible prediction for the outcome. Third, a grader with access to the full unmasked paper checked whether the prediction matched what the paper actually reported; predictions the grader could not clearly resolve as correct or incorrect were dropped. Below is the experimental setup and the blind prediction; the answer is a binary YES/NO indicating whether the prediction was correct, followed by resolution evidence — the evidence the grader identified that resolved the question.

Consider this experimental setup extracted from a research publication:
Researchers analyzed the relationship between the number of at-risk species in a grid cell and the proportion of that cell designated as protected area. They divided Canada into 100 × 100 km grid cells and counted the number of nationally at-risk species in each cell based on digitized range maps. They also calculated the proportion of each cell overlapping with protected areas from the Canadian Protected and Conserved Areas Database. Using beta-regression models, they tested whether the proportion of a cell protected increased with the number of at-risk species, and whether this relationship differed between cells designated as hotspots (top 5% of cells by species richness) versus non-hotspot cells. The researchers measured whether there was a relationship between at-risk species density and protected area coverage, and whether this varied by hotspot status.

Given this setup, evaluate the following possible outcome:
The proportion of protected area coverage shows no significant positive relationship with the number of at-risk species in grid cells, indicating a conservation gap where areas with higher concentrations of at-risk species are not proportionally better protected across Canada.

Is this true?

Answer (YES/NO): NO